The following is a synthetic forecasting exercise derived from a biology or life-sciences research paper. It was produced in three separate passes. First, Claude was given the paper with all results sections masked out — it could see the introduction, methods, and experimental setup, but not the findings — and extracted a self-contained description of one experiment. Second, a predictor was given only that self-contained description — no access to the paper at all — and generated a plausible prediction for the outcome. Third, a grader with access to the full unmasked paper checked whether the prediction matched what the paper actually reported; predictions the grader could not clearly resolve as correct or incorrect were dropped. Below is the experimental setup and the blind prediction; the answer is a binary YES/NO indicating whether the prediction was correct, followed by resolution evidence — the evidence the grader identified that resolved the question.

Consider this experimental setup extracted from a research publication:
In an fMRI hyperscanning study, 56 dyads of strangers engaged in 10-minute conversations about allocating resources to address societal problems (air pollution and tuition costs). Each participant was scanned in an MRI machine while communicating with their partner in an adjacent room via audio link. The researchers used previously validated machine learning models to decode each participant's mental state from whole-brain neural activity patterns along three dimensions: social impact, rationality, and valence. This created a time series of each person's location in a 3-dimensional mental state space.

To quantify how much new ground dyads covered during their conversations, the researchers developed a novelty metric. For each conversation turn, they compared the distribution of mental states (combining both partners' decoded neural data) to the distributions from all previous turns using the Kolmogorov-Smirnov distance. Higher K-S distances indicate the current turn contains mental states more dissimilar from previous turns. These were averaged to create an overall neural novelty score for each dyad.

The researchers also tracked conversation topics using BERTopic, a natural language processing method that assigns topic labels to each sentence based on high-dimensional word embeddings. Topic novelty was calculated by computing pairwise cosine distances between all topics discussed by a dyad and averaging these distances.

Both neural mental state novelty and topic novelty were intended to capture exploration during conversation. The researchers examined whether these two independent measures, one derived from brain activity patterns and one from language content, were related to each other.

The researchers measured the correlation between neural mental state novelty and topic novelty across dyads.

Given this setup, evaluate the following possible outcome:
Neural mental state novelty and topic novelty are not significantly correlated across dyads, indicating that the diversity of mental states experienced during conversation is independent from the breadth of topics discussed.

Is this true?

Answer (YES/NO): NO